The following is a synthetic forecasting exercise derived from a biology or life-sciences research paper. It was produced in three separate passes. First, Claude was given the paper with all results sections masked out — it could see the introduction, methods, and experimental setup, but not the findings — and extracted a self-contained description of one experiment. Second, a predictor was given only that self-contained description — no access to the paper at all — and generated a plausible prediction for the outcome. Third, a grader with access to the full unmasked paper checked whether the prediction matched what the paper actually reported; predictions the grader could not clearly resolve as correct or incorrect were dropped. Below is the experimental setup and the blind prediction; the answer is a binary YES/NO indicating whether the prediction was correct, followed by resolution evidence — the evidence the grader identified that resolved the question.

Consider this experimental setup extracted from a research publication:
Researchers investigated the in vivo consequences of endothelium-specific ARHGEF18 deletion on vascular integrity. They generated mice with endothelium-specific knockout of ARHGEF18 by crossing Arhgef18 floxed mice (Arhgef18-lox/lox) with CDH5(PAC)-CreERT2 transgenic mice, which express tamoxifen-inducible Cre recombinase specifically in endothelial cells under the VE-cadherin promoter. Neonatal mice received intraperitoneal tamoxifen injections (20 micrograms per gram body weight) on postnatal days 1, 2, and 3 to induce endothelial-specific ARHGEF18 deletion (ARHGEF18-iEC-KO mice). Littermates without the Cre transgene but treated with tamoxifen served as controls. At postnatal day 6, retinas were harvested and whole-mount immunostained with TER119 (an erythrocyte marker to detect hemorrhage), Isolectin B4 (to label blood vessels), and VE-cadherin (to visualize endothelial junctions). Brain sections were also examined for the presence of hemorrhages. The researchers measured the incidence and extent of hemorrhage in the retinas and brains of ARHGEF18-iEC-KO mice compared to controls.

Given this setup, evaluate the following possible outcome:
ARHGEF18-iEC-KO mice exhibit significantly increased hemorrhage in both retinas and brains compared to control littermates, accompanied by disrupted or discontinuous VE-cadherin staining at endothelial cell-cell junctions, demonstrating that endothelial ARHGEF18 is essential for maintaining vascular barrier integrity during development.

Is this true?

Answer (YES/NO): NO